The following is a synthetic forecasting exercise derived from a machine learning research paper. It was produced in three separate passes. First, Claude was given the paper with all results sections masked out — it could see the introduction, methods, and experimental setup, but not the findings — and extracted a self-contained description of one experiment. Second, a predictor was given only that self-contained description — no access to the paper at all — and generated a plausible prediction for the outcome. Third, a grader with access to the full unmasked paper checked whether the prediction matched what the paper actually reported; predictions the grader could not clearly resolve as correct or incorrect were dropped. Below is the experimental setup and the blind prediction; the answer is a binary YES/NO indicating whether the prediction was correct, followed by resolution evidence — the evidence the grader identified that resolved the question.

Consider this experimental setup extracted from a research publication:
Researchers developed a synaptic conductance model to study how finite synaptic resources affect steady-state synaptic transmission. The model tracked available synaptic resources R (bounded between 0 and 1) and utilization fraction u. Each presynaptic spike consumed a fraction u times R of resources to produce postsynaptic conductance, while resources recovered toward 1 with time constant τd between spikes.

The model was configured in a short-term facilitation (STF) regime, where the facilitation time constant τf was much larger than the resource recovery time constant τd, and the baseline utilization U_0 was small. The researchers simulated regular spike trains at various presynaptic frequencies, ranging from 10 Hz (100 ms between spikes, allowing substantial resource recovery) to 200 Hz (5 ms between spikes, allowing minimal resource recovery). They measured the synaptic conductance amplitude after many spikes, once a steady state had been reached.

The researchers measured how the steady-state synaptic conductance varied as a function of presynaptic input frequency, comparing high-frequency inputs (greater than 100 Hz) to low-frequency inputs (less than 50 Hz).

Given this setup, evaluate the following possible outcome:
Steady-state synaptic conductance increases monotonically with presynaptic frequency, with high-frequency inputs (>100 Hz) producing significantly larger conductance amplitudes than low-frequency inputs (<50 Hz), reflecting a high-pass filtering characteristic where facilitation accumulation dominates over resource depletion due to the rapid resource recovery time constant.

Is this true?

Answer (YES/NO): NO